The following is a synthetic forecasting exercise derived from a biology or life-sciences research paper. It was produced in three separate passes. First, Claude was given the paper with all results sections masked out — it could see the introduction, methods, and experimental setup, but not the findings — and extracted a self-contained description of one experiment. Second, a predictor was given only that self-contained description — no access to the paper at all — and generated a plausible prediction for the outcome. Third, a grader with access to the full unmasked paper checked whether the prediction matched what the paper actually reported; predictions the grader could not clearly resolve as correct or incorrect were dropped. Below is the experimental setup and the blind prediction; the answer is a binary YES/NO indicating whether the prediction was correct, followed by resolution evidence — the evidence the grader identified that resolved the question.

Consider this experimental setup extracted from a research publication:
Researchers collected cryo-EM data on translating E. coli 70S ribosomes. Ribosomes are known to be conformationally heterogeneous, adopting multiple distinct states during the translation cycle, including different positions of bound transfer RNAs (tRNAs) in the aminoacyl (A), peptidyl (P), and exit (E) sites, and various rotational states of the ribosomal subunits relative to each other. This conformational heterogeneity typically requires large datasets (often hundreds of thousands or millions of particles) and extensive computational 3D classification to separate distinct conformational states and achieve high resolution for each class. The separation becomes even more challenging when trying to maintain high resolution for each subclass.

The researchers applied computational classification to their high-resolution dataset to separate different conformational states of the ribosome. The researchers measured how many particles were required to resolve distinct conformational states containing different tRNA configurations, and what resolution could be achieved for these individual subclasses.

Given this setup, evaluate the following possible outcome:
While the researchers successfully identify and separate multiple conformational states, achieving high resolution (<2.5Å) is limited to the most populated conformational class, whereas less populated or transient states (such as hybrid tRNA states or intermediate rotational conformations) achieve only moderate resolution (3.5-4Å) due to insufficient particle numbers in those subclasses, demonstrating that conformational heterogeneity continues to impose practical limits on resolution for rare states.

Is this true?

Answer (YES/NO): NO